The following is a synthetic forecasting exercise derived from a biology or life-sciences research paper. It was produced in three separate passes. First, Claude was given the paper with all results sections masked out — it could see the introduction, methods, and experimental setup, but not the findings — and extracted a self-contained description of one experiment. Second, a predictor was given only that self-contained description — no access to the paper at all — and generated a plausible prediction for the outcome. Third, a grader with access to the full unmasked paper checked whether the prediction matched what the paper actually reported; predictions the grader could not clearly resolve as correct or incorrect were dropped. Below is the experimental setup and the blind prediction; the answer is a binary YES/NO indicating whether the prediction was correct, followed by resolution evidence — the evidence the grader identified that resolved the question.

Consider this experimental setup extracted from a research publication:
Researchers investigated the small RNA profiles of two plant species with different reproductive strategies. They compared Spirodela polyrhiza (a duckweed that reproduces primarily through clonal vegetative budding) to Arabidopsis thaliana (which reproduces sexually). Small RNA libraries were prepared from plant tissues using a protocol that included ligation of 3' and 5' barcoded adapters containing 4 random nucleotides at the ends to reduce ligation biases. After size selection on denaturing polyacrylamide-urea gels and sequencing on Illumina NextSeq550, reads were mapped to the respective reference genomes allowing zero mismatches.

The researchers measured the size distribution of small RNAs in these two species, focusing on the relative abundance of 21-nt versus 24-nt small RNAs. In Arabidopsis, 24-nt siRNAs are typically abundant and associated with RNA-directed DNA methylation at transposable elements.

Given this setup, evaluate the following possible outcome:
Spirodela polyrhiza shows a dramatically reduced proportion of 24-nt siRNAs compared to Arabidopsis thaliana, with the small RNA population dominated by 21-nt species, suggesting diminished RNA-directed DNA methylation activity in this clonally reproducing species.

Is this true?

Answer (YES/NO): NO